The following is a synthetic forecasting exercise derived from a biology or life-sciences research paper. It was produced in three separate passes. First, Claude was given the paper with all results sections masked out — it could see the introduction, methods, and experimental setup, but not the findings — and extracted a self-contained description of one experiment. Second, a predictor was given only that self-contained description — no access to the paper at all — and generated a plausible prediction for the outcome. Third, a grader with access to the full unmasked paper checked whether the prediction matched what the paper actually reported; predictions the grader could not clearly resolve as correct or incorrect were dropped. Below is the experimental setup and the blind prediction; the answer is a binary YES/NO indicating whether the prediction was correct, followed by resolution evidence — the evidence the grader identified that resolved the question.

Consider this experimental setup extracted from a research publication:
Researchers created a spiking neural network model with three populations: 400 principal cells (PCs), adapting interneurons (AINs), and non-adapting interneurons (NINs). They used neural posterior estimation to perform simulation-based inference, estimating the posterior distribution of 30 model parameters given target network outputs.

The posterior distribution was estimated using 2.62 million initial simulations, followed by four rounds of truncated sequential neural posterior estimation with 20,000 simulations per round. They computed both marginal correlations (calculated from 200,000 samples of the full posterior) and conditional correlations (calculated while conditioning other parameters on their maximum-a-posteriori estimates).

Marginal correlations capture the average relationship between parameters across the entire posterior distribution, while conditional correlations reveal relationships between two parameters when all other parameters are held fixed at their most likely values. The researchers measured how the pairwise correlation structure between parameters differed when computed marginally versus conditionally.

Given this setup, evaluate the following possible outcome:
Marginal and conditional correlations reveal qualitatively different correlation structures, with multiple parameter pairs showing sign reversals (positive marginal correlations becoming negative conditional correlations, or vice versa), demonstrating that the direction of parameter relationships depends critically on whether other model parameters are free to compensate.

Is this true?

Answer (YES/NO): NO